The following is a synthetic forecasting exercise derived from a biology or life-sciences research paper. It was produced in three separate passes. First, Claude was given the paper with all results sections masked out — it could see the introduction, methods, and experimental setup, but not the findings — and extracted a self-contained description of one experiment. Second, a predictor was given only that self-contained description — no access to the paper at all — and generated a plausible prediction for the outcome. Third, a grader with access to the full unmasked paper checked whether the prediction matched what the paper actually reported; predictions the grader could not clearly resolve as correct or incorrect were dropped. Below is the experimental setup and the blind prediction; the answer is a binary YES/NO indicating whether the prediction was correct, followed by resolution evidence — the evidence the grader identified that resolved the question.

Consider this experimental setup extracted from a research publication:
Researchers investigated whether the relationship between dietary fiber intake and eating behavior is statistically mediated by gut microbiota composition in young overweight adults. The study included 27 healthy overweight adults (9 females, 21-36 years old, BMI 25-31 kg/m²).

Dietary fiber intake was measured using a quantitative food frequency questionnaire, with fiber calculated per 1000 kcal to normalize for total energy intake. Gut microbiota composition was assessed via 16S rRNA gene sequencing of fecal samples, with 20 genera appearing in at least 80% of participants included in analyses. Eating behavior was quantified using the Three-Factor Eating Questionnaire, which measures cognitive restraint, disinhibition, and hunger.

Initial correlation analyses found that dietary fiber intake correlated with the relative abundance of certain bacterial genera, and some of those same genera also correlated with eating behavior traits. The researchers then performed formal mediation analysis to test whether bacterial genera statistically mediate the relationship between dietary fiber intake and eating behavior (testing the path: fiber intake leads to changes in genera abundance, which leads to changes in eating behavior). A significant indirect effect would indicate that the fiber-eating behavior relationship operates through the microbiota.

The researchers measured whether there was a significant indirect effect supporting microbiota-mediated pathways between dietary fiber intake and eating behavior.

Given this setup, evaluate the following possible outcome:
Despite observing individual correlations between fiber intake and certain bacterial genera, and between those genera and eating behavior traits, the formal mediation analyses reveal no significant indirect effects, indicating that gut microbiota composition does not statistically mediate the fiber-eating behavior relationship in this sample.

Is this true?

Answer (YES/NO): YES